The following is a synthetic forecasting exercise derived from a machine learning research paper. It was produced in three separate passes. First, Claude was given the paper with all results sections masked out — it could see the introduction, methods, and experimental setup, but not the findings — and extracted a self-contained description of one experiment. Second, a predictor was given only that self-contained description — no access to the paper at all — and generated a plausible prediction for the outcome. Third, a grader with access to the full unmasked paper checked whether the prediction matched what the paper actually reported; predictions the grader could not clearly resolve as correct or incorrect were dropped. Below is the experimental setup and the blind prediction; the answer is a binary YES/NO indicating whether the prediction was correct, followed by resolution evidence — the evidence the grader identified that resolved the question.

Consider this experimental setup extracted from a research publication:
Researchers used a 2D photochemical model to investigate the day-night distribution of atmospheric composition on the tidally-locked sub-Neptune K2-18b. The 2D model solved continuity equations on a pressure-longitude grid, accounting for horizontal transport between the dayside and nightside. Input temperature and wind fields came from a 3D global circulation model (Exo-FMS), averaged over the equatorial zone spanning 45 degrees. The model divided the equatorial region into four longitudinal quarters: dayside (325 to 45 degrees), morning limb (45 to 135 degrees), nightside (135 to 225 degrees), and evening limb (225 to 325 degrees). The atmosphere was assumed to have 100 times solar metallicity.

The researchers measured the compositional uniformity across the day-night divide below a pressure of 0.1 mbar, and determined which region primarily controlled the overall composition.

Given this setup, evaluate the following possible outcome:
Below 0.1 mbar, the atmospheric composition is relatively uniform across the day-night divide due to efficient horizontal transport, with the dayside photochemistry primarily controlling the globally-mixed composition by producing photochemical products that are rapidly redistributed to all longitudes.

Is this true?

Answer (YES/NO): YES